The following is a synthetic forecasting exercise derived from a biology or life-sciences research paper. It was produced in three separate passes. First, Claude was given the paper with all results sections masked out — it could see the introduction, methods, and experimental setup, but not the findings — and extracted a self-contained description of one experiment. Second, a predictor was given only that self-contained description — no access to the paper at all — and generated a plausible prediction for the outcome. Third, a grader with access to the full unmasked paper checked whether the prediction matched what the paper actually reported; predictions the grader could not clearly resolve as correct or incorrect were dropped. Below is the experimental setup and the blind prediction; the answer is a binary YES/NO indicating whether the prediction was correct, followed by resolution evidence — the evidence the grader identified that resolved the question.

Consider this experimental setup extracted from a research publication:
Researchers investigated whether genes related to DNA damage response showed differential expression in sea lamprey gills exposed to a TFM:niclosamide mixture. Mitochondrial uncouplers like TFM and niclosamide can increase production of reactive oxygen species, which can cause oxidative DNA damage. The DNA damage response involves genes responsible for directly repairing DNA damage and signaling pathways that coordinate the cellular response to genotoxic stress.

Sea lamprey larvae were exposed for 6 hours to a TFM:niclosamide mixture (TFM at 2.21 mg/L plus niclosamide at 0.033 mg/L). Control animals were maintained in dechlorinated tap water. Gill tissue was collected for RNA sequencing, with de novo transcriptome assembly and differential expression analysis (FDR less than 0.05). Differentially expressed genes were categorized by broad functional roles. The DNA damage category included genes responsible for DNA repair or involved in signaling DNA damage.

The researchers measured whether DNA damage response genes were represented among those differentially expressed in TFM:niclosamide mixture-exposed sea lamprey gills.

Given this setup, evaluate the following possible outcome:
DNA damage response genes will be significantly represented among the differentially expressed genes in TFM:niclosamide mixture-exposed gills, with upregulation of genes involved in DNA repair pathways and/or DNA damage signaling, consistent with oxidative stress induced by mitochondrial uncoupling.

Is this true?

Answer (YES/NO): NO